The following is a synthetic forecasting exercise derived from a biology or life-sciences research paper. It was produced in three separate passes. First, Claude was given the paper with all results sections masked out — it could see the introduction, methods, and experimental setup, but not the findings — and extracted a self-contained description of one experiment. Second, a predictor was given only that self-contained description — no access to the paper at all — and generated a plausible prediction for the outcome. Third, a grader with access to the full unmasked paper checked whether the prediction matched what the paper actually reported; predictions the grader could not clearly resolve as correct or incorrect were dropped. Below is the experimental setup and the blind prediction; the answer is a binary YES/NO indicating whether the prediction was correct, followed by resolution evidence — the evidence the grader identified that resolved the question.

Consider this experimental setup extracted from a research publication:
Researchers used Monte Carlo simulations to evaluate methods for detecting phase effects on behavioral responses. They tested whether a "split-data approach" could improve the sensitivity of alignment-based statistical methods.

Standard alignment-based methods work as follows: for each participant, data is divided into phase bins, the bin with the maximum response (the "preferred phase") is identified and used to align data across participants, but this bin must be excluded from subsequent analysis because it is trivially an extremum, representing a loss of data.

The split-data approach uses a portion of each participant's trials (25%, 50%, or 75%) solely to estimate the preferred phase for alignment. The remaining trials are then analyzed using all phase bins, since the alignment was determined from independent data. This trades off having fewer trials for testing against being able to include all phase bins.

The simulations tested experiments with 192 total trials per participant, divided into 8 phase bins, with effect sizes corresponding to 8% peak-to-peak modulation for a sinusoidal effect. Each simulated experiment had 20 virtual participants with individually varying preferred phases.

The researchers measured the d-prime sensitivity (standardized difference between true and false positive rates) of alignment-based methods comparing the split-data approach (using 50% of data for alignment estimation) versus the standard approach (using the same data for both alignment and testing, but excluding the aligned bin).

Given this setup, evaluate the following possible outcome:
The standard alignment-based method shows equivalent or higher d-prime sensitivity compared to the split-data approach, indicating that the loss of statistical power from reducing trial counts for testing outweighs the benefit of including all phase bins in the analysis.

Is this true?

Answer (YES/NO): YES